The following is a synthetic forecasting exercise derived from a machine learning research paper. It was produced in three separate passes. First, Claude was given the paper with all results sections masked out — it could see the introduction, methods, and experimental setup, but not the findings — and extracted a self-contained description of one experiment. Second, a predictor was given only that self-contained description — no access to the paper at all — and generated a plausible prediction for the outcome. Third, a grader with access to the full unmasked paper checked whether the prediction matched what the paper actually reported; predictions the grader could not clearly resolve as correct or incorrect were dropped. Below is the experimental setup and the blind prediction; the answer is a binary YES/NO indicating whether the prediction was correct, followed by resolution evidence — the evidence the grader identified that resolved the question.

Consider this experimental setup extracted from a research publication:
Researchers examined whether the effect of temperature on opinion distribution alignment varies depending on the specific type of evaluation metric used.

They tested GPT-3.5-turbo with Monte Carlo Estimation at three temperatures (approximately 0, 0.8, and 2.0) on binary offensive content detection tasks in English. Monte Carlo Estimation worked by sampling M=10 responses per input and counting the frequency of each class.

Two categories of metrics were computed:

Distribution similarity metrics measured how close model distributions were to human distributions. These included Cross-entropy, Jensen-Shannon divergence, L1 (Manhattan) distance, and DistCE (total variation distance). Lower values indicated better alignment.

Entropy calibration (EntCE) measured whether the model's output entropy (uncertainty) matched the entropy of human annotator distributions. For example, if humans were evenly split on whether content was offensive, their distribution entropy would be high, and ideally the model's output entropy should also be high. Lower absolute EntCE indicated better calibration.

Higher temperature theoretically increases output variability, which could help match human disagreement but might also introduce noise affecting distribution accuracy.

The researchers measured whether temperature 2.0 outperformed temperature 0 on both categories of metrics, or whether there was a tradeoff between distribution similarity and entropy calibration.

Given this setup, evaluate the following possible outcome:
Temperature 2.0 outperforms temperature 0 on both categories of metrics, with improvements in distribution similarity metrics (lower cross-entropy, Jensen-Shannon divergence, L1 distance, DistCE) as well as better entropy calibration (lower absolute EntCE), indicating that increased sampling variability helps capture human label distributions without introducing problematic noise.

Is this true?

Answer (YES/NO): NO